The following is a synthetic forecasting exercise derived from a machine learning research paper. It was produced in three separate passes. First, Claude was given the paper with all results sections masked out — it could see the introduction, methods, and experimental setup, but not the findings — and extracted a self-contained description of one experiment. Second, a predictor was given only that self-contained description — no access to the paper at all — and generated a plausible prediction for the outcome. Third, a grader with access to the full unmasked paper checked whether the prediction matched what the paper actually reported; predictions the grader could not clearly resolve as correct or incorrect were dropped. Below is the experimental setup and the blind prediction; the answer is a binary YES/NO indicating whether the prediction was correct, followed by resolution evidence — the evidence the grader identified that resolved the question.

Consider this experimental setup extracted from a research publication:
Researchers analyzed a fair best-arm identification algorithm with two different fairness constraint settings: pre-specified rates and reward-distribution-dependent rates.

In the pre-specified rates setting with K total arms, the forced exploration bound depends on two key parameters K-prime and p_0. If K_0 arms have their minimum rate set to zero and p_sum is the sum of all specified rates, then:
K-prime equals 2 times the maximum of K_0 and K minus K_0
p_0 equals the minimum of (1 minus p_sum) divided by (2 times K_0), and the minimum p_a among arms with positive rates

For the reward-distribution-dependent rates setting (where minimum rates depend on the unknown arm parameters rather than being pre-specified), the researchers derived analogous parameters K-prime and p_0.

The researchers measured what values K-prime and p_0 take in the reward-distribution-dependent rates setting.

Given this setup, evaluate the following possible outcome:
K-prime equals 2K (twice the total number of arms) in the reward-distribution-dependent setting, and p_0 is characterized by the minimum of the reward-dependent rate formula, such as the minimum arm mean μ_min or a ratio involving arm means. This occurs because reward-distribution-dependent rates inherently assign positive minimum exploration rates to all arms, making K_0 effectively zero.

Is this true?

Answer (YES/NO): NO